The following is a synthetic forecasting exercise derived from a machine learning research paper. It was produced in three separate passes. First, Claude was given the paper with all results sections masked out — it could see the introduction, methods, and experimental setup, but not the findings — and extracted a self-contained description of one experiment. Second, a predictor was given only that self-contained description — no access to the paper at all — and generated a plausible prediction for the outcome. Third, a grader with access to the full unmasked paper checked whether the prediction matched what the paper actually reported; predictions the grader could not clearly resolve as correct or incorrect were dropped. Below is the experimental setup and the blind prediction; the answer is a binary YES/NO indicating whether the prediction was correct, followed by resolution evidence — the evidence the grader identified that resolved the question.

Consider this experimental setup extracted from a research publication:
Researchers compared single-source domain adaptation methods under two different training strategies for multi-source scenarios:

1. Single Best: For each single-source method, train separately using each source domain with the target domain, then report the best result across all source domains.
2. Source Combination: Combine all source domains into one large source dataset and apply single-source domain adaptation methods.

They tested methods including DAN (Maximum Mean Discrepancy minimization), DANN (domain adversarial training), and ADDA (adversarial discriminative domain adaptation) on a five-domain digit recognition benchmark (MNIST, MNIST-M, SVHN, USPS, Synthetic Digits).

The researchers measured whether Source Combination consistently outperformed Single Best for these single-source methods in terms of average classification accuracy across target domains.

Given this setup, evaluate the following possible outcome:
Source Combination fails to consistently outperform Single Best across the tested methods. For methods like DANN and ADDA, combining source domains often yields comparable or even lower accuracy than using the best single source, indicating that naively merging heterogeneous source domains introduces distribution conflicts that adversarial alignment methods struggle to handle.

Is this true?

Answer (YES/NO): NO